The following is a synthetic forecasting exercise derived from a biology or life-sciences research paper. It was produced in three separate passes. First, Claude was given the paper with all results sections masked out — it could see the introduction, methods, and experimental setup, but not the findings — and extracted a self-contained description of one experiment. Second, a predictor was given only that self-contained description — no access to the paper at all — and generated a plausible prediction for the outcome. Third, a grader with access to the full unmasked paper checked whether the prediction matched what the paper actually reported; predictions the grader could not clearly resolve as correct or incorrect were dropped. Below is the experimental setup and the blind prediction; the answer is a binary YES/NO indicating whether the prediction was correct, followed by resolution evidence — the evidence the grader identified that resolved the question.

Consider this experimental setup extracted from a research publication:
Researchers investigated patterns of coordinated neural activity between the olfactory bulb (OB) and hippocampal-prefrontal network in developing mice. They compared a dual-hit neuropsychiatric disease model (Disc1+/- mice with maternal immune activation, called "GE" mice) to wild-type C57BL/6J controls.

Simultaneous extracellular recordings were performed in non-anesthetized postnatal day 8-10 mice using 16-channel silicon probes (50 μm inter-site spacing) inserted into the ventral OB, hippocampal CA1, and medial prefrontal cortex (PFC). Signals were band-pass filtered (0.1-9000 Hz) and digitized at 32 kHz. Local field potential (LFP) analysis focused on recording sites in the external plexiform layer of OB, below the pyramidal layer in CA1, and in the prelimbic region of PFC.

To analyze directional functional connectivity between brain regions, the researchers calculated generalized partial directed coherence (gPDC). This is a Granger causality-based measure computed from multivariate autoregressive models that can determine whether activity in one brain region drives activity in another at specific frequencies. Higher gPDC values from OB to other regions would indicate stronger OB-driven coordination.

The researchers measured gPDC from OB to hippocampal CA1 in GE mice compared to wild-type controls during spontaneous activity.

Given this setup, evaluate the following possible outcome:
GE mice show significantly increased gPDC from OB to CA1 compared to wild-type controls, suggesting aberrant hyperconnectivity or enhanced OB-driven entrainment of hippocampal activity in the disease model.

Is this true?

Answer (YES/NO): NO